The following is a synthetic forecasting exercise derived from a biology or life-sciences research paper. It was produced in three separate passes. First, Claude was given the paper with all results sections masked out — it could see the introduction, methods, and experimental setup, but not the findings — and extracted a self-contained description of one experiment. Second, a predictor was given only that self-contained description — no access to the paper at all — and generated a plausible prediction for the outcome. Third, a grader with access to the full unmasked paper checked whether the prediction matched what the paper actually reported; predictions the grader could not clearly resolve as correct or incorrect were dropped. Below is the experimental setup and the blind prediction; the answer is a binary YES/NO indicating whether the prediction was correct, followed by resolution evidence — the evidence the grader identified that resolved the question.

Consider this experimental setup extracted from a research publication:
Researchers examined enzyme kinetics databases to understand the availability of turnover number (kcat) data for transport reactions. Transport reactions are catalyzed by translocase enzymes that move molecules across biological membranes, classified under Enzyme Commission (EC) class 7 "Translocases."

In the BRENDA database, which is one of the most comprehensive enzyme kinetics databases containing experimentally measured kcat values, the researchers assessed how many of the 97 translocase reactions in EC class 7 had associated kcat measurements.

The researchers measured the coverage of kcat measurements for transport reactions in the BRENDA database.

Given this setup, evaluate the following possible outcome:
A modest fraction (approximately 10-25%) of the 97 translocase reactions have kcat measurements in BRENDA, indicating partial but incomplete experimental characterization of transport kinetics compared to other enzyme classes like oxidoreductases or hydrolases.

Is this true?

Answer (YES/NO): NO